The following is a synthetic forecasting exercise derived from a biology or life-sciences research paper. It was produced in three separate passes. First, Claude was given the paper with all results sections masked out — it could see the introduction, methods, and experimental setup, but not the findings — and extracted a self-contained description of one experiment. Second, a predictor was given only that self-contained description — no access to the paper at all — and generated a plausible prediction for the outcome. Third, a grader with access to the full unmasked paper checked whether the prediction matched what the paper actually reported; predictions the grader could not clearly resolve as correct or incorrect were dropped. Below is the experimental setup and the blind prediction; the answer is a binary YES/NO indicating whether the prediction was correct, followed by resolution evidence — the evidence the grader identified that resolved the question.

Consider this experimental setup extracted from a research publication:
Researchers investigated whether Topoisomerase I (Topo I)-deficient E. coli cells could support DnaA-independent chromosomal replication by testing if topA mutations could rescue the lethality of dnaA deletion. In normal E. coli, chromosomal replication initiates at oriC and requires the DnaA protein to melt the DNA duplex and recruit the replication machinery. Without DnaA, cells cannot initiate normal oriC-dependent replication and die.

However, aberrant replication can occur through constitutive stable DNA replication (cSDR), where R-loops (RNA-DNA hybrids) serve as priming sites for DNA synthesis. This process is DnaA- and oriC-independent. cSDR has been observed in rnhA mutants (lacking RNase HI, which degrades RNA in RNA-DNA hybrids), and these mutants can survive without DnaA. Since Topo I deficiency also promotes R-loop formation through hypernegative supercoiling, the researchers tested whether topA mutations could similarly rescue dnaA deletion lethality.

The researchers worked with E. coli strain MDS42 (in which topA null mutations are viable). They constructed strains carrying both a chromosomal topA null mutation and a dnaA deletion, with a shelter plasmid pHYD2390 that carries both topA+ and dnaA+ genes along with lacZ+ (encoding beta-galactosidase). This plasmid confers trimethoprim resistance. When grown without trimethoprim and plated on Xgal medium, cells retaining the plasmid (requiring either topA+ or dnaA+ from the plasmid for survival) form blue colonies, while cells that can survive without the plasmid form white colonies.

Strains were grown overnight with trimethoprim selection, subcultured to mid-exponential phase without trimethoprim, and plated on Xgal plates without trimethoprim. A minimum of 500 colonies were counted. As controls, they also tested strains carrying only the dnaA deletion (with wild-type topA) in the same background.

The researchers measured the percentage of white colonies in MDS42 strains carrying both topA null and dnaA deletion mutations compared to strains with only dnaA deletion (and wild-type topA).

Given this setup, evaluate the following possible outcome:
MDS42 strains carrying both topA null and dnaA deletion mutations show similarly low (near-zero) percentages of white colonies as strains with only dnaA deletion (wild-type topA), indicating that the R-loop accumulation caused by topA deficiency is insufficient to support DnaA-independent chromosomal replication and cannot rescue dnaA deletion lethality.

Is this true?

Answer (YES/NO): NO